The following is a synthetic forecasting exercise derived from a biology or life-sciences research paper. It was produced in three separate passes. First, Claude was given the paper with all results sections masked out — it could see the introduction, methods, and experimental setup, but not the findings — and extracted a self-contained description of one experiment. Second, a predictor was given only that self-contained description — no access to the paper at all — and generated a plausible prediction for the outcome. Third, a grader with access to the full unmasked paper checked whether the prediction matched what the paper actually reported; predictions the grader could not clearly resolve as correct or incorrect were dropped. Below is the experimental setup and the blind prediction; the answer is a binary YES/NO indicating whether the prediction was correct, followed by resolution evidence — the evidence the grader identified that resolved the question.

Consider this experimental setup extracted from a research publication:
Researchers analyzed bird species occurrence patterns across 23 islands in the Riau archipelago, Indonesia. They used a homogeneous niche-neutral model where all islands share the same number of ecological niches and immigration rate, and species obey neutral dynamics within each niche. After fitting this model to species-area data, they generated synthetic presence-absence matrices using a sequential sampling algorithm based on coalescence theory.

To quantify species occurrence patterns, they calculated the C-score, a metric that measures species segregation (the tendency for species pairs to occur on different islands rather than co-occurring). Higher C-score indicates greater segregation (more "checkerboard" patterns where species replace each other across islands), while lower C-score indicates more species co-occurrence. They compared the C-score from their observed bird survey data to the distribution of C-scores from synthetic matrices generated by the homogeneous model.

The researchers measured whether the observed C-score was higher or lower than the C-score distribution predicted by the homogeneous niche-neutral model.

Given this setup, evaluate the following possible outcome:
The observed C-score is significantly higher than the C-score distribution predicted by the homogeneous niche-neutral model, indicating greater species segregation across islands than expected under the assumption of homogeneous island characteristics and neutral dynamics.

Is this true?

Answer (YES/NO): YES